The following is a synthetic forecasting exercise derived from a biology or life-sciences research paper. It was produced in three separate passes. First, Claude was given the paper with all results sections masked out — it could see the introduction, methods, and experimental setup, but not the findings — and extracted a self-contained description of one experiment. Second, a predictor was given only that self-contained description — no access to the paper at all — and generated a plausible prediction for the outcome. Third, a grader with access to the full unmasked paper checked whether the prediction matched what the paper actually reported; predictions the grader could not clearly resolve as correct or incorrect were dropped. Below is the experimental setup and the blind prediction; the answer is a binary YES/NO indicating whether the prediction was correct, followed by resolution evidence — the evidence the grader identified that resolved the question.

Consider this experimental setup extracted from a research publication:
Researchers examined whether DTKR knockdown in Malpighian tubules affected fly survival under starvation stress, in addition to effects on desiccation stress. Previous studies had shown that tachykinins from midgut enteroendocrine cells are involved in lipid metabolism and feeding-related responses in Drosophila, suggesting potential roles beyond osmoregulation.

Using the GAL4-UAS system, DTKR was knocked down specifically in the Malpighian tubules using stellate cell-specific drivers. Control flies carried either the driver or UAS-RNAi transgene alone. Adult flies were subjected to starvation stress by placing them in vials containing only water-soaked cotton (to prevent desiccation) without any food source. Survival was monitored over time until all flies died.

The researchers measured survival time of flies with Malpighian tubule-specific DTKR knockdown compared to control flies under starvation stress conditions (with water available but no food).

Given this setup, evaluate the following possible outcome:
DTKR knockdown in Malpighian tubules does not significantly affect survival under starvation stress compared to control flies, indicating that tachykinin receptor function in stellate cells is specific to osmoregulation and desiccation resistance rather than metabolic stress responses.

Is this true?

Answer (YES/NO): YES